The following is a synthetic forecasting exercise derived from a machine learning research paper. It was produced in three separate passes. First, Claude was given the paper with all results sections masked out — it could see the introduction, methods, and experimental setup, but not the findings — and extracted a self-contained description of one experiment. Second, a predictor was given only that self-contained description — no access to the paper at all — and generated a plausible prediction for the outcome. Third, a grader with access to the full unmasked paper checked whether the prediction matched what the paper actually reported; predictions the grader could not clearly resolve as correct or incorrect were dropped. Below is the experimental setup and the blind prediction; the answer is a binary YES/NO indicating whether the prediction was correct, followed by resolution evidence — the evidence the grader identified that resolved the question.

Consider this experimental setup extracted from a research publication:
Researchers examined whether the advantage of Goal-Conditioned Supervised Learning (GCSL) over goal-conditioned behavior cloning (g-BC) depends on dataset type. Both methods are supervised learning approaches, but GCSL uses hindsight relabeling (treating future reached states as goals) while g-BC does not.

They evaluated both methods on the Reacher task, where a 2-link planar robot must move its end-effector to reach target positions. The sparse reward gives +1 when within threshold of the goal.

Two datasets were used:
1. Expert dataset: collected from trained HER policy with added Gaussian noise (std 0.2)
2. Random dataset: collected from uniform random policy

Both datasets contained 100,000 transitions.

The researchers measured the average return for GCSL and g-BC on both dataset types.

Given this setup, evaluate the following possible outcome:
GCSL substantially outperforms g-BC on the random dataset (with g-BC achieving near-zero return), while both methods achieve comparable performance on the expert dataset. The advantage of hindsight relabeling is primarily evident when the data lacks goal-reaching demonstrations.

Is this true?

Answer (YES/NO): YES